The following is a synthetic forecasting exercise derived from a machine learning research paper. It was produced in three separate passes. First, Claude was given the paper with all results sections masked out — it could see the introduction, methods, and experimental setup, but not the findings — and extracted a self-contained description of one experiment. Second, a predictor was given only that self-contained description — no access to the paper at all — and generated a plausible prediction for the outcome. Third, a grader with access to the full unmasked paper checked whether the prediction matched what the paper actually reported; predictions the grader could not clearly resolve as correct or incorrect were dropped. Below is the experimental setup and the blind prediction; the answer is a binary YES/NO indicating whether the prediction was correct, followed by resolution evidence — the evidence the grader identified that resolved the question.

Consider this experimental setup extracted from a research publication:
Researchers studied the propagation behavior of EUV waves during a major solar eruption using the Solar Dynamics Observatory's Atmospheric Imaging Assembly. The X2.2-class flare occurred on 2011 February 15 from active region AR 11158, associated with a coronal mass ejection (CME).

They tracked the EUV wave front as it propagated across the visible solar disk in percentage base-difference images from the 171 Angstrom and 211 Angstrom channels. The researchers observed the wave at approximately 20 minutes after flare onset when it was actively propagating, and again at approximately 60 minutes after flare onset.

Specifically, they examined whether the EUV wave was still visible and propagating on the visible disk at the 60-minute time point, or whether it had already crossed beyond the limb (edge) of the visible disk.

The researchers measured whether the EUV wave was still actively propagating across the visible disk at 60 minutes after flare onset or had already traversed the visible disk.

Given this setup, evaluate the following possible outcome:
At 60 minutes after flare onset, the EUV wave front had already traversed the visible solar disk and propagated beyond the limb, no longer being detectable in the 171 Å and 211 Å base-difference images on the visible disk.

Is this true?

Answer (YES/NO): YES